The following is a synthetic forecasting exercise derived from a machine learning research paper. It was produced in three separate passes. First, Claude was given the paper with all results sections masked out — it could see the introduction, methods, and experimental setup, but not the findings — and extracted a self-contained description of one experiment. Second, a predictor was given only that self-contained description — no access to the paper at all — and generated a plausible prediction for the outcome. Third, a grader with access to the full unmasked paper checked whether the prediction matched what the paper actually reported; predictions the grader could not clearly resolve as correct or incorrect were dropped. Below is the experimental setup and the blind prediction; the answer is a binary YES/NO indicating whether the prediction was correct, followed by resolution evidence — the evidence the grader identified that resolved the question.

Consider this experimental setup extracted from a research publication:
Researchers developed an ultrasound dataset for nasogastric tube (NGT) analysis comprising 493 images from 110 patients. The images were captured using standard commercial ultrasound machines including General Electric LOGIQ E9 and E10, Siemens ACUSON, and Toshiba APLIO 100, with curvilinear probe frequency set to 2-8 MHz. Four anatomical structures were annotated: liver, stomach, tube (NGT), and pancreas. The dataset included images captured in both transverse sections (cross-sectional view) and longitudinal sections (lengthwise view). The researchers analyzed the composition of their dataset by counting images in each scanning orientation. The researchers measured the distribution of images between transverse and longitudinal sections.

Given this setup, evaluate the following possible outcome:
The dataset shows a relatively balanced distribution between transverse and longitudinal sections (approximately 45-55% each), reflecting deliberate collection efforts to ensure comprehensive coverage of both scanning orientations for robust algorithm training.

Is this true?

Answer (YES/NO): NO